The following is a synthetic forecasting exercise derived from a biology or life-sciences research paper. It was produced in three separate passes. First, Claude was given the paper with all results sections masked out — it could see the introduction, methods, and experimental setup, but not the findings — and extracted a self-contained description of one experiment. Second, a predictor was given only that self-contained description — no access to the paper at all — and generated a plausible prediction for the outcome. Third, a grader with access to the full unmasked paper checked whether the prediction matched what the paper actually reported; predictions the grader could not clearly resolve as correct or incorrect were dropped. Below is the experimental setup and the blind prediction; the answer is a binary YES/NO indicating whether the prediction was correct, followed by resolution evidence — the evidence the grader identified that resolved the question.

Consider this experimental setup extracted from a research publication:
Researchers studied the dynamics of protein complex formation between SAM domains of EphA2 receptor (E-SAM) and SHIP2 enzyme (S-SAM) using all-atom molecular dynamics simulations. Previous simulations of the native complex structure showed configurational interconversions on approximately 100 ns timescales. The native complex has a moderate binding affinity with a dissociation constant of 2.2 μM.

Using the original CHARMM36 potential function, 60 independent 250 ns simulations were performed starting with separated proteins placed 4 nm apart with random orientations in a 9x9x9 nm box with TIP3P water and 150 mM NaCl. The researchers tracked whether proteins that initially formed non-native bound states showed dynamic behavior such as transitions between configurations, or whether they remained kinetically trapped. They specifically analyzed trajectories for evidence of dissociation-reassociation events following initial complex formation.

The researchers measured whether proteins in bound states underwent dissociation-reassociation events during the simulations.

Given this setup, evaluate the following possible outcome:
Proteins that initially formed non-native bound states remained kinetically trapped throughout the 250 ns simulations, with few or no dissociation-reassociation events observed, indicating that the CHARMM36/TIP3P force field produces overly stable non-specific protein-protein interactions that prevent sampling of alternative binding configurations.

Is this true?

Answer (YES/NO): YES